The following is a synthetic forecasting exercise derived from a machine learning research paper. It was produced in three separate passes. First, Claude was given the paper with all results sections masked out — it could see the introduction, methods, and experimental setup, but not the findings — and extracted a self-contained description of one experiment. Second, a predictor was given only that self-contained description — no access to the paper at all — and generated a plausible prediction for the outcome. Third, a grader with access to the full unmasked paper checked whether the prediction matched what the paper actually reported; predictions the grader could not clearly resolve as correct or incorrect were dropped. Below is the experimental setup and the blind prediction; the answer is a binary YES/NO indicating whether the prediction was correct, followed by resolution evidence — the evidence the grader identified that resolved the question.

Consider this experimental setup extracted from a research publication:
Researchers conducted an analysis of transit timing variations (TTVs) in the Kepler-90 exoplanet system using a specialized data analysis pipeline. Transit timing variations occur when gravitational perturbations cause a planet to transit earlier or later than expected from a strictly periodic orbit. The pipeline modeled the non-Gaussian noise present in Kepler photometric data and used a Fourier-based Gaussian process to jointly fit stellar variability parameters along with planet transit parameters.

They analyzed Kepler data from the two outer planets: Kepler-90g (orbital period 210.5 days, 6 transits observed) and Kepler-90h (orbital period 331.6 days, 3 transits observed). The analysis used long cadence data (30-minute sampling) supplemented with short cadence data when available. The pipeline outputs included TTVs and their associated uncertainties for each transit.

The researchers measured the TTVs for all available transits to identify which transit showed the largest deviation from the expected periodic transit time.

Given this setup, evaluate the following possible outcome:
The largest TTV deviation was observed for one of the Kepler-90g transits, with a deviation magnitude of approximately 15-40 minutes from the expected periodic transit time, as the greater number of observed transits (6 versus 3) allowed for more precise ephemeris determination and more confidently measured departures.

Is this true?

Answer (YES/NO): NO